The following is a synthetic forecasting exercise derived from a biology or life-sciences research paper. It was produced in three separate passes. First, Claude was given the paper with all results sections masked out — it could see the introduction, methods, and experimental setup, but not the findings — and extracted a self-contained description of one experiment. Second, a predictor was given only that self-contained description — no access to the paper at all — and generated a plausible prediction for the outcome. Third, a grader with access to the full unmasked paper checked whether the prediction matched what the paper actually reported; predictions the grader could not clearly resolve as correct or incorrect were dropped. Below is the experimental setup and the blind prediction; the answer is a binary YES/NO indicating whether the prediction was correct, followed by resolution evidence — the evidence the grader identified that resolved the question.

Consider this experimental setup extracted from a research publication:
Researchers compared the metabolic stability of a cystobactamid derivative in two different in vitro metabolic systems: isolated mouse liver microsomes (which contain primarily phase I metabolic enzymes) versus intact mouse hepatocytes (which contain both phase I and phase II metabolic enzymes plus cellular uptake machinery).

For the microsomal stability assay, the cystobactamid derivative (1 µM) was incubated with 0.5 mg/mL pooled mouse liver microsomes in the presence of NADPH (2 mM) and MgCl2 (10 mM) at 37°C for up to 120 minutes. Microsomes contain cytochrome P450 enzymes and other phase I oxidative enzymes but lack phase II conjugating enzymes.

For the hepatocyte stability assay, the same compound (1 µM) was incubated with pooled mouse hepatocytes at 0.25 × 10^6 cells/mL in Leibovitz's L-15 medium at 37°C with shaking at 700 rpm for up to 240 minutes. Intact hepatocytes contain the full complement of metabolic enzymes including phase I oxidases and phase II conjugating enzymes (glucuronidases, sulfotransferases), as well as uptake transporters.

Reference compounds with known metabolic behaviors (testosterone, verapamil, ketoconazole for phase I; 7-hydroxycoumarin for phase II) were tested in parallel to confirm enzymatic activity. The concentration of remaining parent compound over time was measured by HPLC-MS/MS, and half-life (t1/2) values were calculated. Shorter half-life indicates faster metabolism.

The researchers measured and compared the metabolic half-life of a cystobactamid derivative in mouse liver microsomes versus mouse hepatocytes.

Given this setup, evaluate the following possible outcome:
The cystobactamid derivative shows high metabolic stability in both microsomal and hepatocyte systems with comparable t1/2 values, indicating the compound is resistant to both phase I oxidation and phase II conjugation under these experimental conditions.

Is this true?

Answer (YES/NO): NO